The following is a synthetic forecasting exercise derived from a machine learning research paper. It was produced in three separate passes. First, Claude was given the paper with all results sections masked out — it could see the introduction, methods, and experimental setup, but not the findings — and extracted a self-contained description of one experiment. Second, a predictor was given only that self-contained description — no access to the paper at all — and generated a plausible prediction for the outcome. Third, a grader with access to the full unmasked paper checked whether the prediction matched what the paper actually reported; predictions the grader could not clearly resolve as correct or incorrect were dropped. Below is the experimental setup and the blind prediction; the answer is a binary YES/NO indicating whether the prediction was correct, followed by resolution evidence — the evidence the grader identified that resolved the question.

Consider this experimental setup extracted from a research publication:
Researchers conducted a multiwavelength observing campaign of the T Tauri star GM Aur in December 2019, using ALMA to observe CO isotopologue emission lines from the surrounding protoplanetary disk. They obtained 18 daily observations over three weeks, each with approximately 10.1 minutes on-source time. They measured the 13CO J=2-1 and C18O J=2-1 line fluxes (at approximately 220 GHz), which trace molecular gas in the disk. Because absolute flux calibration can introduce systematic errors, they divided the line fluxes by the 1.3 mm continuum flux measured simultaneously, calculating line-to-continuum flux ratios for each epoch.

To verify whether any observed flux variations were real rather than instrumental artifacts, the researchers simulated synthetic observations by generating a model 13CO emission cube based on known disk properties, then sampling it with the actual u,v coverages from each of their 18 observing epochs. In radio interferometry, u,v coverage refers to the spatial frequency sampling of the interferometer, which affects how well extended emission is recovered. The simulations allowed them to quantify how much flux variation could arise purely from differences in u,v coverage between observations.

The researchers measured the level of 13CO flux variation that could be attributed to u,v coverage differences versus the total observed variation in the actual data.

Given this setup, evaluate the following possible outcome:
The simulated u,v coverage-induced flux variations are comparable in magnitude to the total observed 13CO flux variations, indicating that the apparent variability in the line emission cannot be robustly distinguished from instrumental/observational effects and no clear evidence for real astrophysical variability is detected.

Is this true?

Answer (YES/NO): NO